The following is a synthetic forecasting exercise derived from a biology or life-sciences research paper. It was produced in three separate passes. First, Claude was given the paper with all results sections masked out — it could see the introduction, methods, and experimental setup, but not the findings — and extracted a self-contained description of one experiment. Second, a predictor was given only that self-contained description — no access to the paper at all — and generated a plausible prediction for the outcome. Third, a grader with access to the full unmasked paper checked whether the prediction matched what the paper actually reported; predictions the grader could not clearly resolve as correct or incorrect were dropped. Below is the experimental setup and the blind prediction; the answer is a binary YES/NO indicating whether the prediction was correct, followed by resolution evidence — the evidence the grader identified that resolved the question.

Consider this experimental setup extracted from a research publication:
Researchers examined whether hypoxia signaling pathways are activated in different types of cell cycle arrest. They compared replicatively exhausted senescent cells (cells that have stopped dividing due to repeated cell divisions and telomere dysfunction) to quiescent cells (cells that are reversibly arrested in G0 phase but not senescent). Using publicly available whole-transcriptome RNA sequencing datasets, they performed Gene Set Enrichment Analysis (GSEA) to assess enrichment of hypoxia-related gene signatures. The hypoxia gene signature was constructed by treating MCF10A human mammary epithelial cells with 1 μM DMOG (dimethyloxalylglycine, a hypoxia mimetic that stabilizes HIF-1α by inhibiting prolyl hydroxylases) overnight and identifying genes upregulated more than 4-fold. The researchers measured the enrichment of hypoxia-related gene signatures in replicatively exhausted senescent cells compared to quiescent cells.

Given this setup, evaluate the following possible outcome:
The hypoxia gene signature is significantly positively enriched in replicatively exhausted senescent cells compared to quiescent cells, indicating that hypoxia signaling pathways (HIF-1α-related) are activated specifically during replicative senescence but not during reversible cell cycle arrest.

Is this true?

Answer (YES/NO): YES